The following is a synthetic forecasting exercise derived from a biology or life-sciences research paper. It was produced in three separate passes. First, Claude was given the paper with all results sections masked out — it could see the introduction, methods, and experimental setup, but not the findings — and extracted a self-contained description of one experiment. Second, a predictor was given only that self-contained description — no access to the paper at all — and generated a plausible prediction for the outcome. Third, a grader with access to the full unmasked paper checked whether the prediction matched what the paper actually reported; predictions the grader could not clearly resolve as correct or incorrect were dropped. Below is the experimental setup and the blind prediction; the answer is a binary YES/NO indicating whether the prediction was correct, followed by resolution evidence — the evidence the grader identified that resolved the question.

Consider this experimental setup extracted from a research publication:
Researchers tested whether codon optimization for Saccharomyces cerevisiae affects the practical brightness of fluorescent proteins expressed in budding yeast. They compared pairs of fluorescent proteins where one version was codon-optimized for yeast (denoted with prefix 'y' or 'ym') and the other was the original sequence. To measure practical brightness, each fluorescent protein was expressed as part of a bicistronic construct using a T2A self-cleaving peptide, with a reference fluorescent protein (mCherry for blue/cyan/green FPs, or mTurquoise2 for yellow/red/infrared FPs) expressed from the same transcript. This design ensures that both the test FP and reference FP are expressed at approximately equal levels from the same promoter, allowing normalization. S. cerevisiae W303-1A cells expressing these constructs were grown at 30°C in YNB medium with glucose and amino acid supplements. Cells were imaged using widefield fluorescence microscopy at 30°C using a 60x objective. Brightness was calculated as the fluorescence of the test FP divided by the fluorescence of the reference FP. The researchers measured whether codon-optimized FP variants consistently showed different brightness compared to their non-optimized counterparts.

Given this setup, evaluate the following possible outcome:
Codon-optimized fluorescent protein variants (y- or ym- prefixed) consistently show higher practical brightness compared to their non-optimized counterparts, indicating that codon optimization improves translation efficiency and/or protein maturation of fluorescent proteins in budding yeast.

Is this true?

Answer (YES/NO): NO